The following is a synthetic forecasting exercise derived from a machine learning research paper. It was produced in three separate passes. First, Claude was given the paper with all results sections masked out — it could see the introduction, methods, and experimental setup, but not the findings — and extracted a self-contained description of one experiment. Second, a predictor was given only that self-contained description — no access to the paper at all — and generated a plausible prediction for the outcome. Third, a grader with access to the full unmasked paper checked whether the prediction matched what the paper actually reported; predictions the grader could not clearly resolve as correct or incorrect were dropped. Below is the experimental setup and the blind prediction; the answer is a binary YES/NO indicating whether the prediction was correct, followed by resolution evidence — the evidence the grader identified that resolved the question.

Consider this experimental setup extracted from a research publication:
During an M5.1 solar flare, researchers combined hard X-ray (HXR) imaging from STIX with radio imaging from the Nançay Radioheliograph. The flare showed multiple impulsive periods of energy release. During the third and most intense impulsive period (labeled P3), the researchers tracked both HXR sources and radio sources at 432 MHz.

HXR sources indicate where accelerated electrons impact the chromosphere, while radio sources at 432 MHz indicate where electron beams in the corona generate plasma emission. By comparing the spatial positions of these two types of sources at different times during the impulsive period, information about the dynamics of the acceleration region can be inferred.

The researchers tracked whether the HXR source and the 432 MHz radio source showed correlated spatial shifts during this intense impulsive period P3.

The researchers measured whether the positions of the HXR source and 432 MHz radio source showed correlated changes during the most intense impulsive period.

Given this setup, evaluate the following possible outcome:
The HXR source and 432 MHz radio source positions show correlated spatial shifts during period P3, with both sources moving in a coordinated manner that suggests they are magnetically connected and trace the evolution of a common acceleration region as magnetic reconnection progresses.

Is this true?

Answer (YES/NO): YES